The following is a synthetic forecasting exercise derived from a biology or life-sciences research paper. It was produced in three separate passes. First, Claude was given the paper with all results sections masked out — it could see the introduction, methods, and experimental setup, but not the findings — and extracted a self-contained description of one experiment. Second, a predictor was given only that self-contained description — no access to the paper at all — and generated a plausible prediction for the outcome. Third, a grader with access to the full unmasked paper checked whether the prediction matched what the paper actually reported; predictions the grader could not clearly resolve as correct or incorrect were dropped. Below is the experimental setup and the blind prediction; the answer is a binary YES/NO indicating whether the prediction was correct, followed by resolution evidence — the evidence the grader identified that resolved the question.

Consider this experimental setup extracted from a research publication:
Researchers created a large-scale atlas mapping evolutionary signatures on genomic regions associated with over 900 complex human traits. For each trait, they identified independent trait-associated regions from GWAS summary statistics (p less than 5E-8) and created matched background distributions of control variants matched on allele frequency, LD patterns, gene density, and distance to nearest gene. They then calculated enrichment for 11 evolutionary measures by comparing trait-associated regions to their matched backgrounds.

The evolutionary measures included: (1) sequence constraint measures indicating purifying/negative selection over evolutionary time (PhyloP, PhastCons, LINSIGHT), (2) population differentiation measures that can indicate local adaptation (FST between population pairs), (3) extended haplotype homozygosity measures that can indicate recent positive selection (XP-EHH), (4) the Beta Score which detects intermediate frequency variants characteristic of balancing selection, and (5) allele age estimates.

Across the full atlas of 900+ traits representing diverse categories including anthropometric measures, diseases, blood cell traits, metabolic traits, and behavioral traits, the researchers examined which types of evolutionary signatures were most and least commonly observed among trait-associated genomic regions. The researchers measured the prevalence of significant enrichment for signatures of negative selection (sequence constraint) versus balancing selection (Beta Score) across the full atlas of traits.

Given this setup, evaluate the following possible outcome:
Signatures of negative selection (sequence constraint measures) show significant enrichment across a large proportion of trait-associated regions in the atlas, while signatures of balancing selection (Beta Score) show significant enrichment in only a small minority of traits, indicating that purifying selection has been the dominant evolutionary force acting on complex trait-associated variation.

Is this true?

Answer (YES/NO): YES